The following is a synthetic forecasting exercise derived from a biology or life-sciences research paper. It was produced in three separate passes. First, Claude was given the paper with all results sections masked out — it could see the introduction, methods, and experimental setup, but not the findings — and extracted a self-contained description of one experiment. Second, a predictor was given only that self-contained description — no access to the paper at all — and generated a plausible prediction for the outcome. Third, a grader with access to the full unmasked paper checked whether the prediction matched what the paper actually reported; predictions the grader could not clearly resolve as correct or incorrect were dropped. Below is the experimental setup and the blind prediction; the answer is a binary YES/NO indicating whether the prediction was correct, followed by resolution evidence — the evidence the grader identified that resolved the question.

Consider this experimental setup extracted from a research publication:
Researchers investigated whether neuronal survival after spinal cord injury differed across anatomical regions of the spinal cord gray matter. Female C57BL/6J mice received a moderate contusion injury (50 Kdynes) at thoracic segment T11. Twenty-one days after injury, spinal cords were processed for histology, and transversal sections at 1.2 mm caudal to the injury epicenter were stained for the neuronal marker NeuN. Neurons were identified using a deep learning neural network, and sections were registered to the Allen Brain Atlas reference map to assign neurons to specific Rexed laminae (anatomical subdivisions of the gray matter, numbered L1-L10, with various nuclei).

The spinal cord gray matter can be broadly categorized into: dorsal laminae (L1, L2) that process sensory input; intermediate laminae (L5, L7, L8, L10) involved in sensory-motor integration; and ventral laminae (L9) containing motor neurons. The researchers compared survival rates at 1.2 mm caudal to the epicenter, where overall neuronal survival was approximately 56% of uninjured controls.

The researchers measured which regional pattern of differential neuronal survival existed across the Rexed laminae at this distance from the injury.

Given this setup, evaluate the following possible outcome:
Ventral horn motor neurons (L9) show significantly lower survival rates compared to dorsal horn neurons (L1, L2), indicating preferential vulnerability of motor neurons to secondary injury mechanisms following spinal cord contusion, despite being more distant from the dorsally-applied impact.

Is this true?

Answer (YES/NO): NO